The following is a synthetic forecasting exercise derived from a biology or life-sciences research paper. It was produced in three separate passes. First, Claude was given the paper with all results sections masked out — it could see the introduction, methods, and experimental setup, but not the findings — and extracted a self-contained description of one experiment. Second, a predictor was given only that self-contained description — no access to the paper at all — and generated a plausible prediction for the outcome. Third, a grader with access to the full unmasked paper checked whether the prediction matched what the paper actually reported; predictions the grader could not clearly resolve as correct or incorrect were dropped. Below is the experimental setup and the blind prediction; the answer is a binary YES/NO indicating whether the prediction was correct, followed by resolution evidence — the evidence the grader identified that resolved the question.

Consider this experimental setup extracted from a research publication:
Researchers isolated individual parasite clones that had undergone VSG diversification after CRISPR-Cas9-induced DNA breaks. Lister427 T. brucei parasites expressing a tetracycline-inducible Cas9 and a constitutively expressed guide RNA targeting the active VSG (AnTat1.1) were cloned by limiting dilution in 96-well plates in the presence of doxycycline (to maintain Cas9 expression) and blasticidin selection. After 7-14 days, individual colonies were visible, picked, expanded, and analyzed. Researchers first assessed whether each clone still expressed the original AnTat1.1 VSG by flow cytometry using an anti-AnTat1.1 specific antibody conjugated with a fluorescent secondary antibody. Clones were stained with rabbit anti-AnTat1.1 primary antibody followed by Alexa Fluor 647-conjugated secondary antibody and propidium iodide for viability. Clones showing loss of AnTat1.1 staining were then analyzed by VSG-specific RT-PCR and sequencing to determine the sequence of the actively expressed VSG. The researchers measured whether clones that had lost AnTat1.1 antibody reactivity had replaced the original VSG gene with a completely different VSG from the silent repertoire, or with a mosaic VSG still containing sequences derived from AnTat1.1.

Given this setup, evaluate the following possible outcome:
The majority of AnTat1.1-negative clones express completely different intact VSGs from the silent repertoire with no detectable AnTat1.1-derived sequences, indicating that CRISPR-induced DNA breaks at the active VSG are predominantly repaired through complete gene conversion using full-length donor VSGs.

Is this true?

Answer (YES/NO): NO